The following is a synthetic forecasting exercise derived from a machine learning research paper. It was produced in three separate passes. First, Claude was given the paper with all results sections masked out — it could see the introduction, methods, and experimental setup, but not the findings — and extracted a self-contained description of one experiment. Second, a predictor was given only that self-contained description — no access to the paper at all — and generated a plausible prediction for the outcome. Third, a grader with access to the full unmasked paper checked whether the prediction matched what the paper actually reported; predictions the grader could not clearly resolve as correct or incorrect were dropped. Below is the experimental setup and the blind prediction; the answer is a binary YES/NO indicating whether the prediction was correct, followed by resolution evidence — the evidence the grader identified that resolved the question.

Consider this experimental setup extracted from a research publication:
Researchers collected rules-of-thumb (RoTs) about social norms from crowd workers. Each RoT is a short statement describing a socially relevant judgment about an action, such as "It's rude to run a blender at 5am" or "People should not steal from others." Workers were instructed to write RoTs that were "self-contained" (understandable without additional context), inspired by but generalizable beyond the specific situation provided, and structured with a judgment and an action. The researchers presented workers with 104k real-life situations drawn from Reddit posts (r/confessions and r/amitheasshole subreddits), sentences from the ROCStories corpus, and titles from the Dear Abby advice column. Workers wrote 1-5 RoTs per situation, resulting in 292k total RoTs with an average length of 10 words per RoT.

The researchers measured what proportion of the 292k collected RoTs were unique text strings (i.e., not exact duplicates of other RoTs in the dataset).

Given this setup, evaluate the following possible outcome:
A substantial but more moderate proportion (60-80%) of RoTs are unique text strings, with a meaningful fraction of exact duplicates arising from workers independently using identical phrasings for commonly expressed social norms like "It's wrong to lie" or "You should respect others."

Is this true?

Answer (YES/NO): NO